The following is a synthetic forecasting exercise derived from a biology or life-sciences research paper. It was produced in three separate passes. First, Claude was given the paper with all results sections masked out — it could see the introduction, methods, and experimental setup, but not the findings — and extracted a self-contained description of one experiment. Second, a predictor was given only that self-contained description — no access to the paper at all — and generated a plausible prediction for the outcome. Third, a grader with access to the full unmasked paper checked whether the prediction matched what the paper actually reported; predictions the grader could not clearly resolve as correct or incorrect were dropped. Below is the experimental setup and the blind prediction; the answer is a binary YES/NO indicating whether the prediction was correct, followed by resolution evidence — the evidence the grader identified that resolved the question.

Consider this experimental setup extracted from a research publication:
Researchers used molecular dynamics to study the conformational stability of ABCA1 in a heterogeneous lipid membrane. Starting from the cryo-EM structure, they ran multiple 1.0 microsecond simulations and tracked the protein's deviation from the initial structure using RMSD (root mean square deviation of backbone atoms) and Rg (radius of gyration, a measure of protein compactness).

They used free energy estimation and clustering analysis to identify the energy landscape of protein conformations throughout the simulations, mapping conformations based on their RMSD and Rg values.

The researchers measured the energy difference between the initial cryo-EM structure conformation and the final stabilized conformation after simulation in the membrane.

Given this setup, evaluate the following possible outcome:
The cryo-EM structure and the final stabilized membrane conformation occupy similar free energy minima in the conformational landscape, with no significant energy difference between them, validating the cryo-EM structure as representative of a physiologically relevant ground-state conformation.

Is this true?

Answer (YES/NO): NO